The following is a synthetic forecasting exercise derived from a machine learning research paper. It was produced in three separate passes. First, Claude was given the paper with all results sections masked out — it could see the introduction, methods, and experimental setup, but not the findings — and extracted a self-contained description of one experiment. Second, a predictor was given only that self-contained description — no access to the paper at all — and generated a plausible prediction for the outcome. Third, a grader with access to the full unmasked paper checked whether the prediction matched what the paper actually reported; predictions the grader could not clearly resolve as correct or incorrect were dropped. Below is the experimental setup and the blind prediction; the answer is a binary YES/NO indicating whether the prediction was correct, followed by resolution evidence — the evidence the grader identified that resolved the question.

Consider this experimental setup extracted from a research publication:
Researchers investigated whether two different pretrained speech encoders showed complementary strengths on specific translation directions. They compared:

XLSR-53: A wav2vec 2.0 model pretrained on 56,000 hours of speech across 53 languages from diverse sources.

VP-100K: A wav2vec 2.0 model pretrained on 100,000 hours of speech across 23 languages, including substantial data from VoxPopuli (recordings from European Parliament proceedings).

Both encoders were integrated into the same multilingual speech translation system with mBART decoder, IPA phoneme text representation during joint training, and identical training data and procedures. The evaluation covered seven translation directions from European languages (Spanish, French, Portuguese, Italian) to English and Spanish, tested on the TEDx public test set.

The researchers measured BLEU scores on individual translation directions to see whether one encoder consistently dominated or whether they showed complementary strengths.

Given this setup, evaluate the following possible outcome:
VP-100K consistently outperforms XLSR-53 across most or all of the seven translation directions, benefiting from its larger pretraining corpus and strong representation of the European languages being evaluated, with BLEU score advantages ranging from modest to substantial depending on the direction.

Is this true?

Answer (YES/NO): NO